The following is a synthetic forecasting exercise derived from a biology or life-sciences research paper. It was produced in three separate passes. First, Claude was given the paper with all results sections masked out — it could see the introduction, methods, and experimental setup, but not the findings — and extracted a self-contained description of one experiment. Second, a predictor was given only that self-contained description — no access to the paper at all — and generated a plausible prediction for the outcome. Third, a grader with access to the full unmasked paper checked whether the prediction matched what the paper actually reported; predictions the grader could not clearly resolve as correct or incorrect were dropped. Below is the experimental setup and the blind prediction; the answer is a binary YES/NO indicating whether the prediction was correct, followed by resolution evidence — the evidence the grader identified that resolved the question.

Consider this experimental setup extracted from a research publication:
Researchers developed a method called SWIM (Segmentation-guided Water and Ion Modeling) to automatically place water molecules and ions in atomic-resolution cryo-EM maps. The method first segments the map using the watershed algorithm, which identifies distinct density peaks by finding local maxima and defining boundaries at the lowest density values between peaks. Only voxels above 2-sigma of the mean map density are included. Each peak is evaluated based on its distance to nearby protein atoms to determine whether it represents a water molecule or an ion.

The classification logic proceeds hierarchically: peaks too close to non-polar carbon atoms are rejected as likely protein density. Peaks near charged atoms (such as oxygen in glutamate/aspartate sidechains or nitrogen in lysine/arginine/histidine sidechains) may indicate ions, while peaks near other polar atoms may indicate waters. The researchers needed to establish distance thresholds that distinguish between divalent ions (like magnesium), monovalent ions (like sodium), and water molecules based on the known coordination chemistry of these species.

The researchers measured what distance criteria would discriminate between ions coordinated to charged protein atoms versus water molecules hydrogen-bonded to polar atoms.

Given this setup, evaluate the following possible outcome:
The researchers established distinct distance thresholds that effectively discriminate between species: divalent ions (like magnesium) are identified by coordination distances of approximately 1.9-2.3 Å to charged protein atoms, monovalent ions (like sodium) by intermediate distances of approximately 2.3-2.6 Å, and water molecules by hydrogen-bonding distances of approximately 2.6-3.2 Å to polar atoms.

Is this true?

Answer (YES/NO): NO